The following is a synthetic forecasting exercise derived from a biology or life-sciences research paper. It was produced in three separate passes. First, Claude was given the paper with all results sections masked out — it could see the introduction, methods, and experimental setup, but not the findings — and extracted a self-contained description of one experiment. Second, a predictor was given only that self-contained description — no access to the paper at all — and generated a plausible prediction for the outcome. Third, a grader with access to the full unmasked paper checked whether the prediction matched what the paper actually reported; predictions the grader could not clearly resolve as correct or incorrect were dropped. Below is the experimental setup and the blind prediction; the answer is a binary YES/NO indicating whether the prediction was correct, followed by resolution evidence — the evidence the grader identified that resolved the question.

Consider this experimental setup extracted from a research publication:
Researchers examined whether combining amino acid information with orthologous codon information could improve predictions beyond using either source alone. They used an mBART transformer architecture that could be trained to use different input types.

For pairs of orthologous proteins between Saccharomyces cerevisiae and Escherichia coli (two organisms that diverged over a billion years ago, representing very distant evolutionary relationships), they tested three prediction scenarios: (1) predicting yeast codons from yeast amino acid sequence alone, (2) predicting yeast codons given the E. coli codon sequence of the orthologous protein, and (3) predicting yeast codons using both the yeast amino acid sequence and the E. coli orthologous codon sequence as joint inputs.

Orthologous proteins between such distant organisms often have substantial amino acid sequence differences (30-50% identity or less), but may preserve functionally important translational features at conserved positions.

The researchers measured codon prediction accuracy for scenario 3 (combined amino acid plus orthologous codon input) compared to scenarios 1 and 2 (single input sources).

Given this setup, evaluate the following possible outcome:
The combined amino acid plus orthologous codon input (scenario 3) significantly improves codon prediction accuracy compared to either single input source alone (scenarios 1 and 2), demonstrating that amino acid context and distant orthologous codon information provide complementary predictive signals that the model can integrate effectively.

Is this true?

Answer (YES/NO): NO